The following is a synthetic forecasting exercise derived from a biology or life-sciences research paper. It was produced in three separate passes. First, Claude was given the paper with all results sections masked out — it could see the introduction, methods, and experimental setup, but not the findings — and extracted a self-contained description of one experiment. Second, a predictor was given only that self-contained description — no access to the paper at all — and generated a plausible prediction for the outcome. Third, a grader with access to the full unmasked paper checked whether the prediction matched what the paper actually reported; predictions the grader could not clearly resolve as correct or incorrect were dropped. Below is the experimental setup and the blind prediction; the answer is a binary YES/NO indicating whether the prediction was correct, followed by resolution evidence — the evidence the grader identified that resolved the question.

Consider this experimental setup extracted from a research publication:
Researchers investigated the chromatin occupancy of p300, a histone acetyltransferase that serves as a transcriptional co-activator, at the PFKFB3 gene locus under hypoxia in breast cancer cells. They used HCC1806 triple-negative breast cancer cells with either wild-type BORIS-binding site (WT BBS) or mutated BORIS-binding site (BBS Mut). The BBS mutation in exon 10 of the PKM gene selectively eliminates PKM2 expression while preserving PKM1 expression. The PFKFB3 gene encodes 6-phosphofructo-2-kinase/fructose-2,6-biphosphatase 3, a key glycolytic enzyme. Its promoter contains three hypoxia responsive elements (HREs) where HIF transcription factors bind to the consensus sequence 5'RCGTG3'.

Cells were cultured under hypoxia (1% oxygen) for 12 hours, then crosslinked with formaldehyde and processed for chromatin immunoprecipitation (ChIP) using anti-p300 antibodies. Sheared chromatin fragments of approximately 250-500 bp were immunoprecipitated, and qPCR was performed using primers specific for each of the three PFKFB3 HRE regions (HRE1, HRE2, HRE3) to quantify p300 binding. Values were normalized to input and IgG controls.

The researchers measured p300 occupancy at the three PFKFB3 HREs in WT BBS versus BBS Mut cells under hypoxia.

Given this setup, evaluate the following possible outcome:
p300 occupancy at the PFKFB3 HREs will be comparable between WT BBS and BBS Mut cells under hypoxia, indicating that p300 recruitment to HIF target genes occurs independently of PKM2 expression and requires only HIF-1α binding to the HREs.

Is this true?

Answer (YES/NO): NO